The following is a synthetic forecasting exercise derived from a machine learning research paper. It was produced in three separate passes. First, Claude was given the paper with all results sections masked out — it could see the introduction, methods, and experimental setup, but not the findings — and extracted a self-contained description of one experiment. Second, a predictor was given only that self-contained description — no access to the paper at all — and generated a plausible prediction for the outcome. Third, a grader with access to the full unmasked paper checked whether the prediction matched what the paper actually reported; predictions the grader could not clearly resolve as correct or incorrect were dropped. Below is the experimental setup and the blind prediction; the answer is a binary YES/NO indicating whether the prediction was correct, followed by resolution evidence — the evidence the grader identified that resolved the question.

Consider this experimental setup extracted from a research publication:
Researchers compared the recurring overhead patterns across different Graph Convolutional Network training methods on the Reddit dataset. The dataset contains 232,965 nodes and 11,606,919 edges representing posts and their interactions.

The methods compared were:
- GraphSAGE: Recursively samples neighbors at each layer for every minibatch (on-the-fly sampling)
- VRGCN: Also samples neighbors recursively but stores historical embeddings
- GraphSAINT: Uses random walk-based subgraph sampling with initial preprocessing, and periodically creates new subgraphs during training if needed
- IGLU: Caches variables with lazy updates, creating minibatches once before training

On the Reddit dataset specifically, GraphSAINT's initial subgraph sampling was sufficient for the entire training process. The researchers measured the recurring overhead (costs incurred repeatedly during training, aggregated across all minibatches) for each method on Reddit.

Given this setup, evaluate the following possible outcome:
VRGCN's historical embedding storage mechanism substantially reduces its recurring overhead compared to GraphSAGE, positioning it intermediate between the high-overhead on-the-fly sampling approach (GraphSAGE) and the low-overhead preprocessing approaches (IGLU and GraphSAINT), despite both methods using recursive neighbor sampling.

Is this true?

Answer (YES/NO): YES